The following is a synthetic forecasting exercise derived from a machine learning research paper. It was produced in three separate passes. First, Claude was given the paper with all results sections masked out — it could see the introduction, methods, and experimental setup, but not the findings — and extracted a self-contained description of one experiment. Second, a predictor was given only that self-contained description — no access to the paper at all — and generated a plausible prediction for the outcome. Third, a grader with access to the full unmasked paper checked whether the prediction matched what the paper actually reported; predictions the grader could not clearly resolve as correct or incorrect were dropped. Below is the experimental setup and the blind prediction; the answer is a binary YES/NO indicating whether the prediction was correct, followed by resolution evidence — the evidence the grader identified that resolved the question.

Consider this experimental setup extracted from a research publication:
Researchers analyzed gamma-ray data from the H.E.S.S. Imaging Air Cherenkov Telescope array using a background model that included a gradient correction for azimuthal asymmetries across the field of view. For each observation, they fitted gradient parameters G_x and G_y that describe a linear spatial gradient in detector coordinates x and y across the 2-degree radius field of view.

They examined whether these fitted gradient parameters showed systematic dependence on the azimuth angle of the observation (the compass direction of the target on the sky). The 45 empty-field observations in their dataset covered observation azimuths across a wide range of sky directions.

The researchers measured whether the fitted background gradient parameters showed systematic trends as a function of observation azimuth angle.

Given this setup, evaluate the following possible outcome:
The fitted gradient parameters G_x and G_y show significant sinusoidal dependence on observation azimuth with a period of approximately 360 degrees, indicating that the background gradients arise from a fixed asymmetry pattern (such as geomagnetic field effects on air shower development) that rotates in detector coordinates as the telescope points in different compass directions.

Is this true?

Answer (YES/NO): NO